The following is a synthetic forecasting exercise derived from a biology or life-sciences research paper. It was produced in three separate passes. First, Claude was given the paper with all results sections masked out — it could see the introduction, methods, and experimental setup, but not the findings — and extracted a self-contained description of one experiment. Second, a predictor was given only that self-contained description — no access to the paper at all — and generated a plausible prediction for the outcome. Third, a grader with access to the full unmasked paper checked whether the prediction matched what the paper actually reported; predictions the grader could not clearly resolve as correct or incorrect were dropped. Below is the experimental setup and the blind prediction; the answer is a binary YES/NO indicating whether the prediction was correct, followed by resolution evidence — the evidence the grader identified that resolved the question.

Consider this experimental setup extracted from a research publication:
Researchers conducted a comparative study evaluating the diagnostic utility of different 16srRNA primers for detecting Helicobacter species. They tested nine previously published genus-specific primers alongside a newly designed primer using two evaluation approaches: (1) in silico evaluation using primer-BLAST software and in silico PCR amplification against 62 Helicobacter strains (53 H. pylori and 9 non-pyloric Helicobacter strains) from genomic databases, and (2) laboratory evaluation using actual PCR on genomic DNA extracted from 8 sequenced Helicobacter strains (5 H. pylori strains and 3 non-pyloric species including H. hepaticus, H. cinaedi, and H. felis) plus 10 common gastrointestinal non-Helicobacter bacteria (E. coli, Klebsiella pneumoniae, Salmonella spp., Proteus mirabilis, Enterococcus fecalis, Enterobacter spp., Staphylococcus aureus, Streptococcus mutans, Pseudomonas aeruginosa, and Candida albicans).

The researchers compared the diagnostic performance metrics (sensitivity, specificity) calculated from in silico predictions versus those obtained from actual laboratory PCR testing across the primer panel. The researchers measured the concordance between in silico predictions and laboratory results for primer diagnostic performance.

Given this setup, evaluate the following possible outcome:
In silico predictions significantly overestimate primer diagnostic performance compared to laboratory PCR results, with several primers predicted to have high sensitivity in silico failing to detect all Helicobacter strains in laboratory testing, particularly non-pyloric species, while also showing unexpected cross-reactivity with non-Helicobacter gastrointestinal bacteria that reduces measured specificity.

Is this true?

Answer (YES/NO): NO